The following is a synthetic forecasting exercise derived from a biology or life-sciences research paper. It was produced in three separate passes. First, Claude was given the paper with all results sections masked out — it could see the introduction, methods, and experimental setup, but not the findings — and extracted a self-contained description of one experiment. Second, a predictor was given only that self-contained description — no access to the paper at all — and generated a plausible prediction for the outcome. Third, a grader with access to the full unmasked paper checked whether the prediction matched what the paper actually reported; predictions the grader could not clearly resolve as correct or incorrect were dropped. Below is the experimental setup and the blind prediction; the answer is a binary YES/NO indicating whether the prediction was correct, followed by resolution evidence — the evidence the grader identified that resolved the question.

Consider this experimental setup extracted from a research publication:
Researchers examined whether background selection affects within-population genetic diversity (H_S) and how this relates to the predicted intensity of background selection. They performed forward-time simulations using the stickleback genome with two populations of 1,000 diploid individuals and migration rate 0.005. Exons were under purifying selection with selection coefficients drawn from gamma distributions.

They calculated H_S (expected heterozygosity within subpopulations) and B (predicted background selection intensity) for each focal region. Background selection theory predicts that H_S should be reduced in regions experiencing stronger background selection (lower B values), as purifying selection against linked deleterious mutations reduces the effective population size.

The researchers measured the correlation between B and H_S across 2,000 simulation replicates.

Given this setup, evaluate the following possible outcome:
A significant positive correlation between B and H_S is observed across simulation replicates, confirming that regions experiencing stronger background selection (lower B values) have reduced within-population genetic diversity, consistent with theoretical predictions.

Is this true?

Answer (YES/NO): YES